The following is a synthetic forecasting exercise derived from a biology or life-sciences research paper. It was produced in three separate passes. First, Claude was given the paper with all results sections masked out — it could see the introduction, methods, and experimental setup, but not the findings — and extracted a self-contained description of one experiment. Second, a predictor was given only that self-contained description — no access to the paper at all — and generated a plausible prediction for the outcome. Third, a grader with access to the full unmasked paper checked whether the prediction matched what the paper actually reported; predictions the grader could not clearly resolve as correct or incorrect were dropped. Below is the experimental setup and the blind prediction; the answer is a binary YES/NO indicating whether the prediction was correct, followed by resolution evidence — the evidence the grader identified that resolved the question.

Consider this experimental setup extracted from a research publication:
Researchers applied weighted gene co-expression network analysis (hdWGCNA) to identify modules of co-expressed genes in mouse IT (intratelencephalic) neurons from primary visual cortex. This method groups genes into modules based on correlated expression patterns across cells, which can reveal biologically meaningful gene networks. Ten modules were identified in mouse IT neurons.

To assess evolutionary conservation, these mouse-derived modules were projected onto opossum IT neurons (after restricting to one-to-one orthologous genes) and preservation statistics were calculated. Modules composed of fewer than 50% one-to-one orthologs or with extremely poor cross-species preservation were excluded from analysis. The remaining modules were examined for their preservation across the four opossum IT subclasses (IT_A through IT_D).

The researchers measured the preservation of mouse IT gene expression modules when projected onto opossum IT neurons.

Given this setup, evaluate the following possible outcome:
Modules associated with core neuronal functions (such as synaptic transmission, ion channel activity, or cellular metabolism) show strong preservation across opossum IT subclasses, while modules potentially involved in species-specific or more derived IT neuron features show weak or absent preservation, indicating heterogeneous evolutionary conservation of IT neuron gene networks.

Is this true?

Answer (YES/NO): YES